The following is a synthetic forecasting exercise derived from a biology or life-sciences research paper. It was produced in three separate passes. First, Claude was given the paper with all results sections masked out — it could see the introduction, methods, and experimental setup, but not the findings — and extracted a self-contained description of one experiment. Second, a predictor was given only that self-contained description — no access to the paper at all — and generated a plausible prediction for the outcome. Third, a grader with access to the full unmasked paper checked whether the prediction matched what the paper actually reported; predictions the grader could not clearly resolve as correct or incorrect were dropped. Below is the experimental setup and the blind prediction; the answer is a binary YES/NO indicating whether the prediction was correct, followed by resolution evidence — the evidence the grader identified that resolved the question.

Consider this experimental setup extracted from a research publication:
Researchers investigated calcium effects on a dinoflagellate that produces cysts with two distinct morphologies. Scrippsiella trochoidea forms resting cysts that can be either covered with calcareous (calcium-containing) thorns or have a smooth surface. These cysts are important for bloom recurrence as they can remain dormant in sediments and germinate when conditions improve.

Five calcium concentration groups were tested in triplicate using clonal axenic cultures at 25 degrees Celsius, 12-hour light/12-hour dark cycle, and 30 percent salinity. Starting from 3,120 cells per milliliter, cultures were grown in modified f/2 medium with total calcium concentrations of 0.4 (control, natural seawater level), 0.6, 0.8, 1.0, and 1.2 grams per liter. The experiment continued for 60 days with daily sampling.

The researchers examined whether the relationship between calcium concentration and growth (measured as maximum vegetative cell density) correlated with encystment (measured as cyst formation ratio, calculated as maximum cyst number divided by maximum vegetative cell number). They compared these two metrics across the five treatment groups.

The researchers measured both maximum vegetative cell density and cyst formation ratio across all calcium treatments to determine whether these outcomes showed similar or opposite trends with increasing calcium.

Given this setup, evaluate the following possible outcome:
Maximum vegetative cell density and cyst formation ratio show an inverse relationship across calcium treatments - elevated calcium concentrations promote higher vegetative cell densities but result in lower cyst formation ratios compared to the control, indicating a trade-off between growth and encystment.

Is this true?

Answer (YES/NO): NO